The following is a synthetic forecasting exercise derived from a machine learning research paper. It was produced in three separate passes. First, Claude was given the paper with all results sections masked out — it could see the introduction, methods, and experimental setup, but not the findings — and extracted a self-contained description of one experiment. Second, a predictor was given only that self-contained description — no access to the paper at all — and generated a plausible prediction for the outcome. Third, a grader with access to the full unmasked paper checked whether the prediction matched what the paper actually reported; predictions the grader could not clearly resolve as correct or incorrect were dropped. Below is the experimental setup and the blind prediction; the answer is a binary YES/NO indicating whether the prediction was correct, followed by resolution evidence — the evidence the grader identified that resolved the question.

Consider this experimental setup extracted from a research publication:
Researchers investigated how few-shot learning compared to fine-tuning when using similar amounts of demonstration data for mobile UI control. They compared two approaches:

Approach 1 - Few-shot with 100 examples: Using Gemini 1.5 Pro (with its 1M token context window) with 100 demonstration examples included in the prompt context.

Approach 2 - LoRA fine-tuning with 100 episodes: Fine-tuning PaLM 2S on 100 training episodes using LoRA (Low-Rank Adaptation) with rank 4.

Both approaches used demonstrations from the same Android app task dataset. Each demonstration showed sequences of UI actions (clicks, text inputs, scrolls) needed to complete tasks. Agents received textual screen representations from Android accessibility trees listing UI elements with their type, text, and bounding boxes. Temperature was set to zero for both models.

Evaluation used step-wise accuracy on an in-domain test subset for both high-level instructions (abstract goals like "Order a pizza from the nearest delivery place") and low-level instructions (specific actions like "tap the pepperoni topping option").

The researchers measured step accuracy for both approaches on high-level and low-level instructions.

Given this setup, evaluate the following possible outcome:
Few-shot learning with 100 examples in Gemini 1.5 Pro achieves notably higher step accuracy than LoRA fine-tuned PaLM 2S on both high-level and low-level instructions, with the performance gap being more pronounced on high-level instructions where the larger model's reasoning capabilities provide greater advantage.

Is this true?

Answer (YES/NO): NO